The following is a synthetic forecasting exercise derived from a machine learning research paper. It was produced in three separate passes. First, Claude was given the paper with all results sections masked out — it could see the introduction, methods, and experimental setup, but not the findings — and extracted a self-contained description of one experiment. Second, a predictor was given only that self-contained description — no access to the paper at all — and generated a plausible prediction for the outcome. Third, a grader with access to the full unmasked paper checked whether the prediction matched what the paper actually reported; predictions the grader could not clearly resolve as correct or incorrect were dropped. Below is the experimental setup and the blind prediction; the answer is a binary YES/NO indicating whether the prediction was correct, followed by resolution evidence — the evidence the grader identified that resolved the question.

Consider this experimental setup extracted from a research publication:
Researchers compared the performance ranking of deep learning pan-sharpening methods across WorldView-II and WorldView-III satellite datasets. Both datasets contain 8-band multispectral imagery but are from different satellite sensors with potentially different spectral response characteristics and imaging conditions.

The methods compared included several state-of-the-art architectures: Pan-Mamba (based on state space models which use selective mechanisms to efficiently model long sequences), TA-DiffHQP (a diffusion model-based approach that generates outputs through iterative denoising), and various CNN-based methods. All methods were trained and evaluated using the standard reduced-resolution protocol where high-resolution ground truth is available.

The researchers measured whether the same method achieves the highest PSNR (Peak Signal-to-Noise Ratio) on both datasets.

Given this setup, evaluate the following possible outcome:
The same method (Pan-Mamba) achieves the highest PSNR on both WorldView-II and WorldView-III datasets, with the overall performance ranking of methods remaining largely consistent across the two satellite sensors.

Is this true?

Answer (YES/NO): NO